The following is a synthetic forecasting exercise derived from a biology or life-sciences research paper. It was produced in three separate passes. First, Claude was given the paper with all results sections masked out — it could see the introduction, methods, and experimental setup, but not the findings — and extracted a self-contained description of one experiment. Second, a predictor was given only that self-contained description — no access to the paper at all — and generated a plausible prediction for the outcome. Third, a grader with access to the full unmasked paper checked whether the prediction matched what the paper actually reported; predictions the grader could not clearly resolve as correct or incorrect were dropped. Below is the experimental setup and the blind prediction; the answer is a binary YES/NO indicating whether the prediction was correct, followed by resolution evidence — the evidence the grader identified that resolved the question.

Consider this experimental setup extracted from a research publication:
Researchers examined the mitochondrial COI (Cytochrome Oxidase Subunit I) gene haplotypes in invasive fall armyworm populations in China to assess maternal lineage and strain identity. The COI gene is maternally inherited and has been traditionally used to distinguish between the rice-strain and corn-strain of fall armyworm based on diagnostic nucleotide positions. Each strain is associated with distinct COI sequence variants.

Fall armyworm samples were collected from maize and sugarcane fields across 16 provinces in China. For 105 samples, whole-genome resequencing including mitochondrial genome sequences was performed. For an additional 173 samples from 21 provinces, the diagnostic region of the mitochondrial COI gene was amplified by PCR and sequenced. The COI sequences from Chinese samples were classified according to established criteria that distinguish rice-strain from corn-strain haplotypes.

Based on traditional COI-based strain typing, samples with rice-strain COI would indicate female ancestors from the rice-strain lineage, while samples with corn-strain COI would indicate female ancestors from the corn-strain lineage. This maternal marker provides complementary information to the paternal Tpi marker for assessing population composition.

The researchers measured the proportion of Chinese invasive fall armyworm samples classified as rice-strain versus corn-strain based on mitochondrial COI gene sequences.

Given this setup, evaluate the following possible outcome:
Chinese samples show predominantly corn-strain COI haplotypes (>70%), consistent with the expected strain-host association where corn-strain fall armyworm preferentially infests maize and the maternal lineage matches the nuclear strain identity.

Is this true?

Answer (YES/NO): NO